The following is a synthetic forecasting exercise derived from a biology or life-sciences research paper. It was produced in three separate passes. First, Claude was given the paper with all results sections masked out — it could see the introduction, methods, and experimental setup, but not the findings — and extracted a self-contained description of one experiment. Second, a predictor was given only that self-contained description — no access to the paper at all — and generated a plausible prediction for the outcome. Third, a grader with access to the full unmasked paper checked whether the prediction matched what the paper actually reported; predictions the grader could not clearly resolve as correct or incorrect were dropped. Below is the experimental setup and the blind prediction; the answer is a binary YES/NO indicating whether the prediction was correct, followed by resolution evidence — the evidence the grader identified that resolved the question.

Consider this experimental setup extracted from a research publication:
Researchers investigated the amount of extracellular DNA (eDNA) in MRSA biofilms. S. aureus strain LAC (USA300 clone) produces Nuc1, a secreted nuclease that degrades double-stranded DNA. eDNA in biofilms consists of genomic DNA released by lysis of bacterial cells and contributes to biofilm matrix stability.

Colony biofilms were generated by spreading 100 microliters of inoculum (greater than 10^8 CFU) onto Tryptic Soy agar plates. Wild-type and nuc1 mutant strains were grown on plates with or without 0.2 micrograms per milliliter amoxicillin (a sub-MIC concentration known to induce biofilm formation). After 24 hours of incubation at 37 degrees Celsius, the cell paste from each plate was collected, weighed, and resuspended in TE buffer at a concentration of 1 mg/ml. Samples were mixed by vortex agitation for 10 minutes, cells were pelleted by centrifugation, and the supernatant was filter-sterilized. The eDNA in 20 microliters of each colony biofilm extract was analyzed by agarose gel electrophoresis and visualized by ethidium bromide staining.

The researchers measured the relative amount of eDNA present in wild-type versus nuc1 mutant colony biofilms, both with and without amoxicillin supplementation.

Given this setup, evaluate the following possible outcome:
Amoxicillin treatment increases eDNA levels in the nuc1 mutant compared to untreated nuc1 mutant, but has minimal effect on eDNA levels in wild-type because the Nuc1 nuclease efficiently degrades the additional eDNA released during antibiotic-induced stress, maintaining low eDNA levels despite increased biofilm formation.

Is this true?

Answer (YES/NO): NO